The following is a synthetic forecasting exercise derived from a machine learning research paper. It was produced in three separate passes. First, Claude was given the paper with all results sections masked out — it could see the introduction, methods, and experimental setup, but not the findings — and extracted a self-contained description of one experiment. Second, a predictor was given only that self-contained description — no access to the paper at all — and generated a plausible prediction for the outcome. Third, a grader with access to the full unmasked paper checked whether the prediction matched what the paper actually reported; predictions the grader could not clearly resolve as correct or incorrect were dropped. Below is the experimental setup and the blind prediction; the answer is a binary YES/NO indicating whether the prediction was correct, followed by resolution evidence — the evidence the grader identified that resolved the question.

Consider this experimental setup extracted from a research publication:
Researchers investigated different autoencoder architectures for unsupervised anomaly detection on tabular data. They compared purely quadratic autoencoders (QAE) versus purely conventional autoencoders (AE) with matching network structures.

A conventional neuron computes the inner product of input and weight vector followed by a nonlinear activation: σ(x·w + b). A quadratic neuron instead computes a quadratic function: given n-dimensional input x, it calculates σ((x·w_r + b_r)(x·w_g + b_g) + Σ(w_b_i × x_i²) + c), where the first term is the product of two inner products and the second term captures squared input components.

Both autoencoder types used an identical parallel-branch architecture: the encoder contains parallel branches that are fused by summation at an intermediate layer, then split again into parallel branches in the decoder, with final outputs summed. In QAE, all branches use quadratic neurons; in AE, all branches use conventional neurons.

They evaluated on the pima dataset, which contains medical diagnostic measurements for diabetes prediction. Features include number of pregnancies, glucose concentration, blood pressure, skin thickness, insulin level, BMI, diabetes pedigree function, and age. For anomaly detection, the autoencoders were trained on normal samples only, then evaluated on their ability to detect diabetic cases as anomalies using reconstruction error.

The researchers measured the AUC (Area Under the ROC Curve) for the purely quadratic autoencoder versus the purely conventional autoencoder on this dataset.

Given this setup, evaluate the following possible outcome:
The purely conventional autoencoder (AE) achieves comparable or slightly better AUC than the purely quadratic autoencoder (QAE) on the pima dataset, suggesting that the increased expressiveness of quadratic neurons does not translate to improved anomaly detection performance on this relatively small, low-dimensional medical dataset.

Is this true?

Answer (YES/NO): NO